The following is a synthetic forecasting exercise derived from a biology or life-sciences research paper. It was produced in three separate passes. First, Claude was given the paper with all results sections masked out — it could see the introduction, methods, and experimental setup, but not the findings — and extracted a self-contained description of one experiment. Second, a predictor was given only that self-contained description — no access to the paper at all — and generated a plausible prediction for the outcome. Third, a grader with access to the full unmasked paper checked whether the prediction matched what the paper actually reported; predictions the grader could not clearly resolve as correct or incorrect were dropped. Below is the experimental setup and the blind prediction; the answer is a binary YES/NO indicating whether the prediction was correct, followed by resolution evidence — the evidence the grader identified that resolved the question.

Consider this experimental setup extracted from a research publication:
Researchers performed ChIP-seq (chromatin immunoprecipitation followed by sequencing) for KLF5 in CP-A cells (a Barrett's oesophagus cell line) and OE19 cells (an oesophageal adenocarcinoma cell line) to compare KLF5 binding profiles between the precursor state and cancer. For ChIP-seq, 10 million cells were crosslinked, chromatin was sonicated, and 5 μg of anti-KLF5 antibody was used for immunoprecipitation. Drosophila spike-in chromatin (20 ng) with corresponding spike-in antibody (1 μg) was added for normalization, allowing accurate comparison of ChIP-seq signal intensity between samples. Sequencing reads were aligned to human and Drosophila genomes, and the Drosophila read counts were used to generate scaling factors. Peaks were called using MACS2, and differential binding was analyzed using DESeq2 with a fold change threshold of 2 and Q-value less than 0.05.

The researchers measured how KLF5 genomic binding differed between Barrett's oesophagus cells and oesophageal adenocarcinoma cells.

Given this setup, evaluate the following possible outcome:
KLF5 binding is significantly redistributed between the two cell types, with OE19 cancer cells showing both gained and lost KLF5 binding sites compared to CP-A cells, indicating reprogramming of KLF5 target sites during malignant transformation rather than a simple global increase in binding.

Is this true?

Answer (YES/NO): YES